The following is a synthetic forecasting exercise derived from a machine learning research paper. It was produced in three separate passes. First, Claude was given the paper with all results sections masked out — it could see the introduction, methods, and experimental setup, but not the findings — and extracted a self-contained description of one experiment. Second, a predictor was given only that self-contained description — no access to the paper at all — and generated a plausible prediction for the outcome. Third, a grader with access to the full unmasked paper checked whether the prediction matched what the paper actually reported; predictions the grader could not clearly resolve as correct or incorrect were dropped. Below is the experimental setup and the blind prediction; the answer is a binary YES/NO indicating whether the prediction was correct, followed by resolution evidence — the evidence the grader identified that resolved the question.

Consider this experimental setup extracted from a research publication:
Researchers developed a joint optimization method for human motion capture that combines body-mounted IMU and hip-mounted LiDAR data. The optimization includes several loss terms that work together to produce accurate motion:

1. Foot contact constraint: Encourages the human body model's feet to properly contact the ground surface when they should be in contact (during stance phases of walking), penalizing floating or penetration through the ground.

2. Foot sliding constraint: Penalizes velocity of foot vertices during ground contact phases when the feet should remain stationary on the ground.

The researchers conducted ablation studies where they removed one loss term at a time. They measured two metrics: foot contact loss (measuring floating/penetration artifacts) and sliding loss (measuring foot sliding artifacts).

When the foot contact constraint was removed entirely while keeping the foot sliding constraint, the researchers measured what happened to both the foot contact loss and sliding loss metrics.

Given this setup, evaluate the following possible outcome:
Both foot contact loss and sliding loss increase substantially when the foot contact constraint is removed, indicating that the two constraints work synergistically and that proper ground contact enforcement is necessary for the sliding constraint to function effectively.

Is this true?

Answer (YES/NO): NO